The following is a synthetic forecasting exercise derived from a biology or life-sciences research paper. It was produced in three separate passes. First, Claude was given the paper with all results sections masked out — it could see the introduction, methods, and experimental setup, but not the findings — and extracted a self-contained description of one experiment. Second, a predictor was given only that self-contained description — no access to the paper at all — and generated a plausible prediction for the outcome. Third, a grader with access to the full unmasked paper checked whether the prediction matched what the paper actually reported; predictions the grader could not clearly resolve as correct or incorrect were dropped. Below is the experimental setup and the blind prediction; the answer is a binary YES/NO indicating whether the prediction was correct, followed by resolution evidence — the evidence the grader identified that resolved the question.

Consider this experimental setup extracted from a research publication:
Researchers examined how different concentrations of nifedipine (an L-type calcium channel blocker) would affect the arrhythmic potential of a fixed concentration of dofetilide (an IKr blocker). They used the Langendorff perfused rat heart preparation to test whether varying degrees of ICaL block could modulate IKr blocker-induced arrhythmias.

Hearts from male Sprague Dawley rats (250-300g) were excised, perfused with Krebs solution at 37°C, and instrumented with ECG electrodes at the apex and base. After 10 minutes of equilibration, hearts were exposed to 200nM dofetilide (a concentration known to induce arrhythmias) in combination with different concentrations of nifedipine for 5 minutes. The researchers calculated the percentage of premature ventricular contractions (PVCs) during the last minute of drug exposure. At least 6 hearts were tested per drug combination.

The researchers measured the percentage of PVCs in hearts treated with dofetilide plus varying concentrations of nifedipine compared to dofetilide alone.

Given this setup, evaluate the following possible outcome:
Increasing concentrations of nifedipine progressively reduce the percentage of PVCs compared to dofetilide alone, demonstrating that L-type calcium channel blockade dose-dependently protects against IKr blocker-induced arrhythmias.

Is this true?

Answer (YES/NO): YES